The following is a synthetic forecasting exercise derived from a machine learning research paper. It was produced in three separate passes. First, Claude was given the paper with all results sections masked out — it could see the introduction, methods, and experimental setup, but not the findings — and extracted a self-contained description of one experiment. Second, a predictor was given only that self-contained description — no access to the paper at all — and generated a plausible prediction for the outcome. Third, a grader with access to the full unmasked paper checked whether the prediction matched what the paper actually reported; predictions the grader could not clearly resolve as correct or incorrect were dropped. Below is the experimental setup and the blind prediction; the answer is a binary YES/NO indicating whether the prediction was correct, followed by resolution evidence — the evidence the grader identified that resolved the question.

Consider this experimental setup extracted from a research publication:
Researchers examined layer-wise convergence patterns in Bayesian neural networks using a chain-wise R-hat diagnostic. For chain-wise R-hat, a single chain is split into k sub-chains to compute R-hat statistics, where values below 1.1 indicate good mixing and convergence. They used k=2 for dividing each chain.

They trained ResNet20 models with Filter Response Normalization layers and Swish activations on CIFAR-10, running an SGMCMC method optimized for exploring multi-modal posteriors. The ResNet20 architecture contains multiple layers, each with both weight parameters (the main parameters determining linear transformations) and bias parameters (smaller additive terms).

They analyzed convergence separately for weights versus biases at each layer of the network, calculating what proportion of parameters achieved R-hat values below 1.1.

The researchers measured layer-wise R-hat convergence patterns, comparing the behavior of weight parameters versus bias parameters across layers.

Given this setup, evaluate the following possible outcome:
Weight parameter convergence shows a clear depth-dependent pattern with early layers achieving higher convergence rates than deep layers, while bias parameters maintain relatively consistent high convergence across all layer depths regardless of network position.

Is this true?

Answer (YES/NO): NO